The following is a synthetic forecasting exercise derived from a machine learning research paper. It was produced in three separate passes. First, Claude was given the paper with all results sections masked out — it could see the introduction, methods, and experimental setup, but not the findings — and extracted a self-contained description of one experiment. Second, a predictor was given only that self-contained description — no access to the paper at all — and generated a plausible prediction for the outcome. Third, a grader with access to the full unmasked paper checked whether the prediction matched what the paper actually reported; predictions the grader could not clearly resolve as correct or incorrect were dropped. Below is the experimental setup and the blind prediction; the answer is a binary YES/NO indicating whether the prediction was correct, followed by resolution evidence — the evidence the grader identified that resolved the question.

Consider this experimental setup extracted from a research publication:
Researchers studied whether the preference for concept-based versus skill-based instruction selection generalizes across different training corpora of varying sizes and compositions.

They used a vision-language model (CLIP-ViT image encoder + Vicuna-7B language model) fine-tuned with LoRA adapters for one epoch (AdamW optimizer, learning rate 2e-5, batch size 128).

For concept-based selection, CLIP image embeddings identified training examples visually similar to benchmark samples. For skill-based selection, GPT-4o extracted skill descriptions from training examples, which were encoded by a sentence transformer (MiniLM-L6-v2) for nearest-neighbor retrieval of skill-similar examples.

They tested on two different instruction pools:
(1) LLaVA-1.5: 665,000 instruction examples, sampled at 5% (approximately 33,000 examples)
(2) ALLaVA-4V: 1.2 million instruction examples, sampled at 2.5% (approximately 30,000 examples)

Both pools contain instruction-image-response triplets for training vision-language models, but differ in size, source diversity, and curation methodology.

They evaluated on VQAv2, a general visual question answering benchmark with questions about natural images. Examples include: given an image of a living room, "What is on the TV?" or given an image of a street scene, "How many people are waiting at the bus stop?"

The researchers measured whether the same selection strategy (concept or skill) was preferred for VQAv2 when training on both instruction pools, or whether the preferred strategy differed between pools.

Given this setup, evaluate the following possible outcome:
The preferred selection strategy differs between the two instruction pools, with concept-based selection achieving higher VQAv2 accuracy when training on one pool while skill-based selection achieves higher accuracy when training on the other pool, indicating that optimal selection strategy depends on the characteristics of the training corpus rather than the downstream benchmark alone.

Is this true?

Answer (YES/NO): NO